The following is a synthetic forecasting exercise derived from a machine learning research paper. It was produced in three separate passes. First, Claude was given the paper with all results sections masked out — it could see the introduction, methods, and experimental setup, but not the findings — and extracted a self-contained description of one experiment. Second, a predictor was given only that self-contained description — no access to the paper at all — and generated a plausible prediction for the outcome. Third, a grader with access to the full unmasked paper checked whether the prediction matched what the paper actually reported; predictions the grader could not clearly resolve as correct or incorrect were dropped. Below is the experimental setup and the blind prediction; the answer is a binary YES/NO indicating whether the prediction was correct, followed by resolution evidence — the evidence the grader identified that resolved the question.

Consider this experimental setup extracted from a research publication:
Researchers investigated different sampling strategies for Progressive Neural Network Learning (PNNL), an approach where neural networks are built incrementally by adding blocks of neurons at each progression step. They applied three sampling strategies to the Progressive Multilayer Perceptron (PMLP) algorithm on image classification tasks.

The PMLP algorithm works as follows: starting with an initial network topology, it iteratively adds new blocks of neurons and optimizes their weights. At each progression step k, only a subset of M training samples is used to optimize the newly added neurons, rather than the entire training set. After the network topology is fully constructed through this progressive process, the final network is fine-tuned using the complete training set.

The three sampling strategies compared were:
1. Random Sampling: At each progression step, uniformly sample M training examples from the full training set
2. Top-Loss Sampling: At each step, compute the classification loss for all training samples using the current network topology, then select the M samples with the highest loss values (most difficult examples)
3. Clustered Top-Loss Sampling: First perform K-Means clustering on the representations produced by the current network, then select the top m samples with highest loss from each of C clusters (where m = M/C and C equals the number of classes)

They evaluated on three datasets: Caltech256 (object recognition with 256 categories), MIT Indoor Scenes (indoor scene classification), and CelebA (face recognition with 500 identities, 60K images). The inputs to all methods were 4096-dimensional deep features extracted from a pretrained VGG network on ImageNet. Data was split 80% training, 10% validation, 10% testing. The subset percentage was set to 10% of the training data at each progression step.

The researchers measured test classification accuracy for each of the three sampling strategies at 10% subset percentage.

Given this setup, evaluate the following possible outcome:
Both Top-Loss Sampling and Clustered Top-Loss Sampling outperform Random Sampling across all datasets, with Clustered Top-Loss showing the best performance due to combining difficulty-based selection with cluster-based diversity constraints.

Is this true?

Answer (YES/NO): NO